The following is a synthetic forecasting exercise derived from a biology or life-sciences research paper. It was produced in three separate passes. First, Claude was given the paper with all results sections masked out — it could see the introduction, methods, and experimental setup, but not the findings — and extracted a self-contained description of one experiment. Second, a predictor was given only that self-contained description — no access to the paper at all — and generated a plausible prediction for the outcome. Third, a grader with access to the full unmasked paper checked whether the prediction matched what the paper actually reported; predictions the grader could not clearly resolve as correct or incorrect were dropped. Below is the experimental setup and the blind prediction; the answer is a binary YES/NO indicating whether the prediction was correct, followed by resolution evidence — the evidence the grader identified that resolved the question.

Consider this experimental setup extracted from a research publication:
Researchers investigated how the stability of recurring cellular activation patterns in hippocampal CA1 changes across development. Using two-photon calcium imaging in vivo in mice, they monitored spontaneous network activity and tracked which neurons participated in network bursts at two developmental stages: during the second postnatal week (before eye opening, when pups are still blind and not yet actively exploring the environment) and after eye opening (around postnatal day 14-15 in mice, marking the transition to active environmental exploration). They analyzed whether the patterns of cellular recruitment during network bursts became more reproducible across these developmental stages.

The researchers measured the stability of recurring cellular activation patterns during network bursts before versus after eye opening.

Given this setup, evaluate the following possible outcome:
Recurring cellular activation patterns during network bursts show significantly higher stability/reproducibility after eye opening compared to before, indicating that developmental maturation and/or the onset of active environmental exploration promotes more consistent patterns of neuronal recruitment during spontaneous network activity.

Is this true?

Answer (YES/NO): YES